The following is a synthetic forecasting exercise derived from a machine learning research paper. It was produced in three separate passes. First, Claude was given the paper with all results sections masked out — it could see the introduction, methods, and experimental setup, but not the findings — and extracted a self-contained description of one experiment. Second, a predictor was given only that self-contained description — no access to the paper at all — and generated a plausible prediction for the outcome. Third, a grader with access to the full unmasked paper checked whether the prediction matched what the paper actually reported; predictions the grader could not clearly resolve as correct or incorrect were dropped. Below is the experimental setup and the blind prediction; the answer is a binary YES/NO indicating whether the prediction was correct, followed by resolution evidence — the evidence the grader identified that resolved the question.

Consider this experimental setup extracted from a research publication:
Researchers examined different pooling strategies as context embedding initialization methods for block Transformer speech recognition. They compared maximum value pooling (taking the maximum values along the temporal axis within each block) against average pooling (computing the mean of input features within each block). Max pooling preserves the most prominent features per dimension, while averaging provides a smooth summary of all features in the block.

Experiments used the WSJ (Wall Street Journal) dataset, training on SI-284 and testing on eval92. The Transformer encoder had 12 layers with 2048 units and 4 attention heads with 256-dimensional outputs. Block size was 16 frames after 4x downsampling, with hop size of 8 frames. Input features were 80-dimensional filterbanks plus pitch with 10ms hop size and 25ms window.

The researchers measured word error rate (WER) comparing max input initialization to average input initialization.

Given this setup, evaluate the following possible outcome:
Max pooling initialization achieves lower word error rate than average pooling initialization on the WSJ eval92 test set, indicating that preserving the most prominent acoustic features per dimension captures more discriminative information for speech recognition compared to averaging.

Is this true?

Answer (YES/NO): NO